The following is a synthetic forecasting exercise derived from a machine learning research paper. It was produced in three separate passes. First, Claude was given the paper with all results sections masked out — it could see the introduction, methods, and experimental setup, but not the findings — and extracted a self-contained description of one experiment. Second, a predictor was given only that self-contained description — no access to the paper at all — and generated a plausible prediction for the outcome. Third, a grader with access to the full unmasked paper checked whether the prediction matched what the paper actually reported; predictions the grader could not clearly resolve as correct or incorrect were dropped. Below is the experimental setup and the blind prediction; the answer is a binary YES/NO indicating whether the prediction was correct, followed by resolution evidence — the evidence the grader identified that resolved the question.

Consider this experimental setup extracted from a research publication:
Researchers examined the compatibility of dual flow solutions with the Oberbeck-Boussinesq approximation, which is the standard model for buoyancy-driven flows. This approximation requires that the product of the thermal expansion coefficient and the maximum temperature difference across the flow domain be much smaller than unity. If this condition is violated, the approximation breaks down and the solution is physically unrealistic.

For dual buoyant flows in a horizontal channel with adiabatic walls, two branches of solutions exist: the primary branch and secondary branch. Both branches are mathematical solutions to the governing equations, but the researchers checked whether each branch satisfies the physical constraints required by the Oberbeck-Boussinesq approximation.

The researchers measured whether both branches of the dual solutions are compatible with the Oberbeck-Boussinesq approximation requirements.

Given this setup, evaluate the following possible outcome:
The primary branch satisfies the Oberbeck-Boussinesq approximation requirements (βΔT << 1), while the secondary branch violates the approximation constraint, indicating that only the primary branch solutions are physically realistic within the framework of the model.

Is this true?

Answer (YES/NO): YES